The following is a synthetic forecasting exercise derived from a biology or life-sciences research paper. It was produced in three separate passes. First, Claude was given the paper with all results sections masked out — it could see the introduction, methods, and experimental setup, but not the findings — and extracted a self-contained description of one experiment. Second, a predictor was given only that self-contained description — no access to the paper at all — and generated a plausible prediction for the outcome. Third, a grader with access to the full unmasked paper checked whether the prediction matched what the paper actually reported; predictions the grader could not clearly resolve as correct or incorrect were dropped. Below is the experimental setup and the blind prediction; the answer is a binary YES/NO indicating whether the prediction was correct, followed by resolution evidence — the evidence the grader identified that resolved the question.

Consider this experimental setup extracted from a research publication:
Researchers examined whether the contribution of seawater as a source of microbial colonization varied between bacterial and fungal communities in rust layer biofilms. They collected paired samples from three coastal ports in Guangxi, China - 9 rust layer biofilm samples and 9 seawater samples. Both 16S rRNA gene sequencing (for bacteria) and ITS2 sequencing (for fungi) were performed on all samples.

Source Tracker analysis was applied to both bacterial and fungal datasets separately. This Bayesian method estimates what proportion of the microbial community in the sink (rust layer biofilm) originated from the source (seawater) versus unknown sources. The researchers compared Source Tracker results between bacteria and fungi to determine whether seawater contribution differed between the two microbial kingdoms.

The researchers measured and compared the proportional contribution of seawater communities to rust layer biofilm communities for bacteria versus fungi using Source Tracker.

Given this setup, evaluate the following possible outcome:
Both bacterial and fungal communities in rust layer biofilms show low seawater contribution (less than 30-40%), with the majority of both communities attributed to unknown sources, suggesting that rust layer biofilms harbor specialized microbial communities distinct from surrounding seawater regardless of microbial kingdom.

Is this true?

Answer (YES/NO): YES